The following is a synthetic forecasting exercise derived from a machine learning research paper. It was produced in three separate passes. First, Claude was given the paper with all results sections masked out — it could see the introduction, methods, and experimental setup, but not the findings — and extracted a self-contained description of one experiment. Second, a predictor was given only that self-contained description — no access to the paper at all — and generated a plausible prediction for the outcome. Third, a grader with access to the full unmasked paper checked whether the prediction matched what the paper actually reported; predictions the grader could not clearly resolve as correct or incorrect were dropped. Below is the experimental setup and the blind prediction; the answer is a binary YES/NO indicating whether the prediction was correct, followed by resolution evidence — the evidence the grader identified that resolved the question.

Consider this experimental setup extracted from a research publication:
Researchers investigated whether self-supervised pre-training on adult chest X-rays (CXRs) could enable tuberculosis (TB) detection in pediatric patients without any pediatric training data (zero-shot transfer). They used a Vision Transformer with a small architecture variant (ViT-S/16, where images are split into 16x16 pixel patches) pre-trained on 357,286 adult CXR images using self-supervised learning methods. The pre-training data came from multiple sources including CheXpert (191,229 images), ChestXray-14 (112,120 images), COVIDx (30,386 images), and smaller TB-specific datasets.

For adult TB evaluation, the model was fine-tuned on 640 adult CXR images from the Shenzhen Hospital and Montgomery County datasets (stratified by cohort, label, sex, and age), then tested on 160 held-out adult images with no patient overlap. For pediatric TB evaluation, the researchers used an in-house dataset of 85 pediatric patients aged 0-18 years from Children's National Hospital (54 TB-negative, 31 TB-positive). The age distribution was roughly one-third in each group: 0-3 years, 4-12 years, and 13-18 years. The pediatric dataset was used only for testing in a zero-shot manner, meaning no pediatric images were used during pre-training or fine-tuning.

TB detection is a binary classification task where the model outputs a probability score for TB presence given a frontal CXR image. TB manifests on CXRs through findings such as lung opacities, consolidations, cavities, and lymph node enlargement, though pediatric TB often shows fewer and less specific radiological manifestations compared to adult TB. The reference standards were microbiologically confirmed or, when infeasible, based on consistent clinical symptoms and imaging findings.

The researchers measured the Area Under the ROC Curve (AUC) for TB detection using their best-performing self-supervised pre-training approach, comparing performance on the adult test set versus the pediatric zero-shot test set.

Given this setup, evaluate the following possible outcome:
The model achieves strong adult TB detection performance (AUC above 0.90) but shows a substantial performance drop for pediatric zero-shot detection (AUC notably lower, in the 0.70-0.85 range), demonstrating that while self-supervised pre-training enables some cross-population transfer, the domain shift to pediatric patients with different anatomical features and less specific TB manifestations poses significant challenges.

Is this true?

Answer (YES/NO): NO